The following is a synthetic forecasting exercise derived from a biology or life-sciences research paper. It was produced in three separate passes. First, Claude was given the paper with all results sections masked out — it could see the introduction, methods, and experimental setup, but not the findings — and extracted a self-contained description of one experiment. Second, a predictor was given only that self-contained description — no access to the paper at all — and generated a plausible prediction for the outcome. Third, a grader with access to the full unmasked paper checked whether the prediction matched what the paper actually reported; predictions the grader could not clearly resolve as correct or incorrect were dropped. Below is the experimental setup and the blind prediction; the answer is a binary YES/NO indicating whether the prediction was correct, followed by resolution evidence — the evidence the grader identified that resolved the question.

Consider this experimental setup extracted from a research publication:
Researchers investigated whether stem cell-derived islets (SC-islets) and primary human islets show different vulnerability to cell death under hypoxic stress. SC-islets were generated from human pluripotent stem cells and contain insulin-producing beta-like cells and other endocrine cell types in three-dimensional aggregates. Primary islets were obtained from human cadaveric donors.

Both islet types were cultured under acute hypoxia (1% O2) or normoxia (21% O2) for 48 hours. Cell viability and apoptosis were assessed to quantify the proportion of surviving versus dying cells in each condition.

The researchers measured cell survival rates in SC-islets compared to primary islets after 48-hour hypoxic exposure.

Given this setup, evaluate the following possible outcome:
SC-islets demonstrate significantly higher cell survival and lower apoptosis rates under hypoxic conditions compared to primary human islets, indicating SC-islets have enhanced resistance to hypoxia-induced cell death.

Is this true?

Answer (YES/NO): NO